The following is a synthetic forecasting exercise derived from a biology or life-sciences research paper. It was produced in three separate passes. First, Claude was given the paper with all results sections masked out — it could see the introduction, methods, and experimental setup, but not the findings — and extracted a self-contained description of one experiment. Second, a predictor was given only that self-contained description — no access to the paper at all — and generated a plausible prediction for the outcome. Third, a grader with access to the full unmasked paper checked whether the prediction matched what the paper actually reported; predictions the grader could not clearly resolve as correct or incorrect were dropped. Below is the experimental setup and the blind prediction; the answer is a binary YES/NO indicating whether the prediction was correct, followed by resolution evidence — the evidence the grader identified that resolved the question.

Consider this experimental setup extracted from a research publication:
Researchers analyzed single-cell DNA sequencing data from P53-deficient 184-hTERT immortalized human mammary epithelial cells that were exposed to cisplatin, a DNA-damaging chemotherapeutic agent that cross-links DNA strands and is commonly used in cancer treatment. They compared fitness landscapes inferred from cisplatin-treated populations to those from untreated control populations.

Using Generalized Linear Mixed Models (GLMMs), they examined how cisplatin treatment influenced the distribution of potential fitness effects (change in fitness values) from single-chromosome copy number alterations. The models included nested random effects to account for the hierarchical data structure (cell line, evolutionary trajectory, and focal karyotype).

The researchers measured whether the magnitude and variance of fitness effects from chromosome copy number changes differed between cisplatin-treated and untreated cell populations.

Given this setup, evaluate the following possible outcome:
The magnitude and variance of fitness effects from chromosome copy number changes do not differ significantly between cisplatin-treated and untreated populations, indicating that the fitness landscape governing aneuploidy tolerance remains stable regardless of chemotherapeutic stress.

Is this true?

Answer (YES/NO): NO